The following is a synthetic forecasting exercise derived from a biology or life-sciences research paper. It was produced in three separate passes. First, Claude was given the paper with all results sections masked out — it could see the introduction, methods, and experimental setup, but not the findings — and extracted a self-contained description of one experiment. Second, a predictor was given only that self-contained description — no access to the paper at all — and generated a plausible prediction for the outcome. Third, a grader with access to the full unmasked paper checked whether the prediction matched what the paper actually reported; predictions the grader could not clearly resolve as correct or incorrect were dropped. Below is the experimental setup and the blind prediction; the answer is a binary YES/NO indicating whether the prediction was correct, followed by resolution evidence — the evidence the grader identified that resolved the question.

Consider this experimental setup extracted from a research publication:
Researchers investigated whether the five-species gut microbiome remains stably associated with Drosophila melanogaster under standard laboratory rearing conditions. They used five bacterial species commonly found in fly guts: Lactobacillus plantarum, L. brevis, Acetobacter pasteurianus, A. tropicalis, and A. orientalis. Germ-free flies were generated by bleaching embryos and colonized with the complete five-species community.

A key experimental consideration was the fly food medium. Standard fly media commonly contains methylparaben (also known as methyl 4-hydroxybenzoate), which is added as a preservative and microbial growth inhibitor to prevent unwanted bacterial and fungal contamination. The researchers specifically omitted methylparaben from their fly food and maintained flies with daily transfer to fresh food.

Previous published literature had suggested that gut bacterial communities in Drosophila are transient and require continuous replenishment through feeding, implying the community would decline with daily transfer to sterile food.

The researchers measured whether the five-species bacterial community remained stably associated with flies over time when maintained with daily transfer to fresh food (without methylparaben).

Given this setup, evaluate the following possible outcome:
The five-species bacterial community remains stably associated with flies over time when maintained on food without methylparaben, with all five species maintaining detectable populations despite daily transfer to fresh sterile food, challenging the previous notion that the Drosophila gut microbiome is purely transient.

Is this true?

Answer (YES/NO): YES